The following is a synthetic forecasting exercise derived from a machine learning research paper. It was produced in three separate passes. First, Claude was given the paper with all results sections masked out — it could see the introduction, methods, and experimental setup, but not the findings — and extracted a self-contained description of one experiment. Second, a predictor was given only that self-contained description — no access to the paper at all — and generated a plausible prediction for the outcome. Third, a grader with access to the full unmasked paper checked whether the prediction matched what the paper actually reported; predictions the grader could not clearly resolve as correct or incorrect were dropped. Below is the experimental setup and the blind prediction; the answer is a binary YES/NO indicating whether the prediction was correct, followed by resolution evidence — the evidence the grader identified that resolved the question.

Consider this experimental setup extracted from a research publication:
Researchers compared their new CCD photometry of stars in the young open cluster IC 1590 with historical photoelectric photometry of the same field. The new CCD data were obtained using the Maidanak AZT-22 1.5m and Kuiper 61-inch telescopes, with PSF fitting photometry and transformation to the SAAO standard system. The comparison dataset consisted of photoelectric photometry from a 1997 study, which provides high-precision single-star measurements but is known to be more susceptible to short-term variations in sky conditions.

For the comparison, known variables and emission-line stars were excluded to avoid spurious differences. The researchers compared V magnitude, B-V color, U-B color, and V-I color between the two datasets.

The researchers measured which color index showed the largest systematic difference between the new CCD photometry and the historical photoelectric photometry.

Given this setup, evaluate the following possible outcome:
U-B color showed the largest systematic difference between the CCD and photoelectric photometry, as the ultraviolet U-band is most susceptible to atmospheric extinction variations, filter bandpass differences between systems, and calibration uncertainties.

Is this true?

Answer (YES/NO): NO